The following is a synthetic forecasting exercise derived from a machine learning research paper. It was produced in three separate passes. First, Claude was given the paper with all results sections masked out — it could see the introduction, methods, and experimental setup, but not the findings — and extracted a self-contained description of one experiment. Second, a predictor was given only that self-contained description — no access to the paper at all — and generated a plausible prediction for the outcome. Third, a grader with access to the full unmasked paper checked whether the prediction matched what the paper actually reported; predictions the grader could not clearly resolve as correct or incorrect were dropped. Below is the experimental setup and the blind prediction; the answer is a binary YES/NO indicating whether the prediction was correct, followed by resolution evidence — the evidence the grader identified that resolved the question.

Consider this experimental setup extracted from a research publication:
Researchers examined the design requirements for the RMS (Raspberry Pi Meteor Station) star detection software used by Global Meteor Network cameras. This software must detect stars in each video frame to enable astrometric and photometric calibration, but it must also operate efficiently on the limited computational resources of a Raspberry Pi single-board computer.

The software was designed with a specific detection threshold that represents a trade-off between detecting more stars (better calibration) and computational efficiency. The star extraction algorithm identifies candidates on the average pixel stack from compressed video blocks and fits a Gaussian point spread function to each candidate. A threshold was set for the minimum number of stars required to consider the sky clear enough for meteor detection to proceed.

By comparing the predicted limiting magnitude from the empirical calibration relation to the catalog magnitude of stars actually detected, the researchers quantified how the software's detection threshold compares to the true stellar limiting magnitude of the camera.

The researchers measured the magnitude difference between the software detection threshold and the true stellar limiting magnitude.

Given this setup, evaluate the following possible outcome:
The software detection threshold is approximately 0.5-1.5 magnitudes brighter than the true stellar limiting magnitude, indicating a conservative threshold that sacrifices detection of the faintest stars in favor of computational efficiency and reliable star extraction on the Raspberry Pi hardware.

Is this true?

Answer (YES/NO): YES